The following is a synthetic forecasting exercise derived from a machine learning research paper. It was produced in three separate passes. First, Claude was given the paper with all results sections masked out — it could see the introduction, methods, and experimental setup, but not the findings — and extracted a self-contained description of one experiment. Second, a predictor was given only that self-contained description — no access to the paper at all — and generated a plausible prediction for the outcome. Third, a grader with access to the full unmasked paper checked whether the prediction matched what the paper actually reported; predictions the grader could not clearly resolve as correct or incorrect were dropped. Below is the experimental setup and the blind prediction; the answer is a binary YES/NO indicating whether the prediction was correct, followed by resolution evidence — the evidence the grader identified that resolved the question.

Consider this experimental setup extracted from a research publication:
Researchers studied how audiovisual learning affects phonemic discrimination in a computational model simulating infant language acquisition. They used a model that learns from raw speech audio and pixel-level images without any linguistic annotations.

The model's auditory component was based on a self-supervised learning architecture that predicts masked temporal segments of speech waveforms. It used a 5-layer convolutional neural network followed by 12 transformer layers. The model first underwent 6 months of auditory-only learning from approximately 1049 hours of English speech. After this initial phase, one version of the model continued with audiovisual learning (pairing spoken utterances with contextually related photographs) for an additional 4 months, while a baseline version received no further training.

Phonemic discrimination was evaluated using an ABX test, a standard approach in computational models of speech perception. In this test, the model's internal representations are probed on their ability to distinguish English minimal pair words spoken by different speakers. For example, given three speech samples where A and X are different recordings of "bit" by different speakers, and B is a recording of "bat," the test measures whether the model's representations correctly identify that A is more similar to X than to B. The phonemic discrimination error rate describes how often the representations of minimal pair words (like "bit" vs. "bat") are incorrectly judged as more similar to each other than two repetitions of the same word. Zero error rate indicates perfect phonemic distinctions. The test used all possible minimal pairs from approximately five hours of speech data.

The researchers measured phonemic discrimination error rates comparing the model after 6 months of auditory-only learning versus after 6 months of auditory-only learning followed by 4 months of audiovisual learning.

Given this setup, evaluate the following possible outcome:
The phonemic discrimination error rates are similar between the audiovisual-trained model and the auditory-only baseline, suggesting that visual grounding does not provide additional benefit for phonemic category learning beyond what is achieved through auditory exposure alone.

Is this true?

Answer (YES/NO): YES